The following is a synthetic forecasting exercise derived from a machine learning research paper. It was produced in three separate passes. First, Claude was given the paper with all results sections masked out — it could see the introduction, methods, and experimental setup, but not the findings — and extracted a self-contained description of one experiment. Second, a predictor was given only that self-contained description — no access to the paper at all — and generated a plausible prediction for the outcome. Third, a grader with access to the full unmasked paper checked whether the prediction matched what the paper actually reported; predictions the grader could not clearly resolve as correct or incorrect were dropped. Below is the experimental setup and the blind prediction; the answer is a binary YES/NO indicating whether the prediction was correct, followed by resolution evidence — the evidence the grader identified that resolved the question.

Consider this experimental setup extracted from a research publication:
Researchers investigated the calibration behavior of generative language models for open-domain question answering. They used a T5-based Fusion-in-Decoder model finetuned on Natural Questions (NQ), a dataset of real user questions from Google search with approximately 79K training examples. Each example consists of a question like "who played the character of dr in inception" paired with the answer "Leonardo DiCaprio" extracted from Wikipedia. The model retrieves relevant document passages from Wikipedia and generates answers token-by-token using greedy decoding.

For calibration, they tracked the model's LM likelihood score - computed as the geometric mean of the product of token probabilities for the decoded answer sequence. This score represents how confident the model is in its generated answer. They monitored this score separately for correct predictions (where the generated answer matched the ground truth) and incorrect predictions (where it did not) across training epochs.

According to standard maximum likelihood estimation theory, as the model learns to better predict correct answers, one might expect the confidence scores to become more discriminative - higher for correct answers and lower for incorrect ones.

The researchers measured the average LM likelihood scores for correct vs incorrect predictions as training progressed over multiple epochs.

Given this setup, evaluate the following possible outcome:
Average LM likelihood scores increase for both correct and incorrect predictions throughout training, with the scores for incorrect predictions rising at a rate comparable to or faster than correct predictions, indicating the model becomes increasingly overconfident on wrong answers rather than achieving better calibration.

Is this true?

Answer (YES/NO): YES